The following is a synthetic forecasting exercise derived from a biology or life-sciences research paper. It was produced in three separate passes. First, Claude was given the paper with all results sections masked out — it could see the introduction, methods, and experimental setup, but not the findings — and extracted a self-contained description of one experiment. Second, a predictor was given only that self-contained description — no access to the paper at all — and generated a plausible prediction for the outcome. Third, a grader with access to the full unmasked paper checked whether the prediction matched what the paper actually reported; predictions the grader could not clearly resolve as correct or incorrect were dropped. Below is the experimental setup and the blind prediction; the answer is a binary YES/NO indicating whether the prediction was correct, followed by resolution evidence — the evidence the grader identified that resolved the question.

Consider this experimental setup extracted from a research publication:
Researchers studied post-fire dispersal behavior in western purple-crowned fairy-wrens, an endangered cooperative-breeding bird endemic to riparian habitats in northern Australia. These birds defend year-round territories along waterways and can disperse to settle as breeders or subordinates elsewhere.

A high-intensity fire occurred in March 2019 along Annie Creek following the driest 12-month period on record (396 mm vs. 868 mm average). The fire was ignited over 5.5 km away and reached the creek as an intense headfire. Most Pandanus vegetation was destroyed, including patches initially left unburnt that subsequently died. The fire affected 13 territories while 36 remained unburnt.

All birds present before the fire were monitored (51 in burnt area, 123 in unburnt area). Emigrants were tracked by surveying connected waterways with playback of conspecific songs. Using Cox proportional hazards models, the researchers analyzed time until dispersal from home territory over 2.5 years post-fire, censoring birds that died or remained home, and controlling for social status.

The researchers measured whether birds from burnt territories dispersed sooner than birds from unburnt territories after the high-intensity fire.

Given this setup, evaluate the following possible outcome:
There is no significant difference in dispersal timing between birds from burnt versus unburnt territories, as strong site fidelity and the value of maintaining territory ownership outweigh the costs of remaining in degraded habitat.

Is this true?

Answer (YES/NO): YES